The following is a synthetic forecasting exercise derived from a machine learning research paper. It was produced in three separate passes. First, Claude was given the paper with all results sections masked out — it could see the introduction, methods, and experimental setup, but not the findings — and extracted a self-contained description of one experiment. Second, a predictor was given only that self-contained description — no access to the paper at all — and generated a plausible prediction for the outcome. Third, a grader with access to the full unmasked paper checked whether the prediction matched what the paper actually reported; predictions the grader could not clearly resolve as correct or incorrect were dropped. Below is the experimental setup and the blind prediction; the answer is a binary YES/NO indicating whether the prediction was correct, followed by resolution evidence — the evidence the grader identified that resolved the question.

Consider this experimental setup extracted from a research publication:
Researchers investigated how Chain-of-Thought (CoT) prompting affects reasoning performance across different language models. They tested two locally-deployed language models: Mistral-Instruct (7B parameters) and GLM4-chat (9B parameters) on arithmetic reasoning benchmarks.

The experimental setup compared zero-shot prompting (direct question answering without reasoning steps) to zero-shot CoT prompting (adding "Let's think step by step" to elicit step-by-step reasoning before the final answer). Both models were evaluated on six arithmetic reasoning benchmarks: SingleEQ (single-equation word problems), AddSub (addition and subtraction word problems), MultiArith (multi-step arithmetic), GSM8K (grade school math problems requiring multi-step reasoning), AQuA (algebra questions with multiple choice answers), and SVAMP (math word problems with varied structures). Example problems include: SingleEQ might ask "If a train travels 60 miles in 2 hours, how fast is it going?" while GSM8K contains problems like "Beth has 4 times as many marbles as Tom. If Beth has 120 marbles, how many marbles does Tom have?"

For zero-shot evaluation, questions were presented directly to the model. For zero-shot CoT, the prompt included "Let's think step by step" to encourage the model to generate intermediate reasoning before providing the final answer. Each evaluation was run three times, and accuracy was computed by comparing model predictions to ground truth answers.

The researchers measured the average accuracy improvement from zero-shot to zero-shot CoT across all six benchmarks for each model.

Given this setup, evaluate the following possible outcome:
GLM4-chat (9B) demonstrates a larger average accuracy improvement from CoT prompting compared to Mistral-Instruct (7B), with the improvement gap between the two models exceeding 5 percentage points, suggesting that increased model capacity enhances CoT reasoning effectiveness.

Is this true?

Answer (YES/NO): YES